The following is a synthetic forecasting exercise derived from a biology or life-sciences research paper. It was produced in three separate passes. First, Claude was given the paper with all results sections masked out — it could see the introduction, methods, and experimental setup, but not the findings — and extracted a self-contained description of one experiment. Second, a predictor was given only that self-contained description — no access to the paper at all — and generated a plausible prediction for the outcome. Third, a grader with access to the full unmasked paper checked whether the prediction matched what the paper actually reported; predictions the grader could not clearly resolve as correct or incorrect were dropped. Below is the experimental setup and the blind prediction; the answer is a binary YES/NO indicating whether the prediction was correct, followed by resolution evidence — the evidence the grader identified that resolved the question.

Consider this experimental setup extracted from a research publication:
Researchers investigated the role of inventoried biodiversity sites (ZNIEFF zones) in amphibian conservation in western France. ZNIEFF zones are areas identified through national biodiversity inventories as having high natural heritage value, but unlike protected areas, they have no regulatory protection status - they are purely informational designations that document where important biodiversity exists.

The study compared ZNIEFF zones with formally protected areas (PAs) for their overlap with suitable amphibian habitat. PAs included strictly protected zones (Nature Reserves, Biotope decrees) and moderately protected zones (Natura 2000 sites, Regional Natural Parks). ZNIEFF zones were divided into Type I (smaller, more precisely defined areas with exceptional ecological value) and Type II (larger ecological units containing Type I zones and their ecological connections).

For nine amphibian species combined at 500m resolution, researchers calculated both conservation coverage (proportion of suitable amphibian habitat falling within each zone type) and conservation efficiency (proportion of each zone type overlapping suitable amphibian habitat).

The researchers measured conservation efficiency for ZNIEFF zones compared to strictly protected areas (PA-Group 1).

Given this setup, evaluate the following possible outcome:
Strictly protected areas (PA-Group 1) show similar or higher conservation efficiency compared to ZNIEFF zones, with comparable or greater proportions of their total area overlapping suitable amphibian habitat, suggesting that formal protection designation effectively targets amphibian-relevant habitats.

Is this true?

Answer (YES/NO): NO